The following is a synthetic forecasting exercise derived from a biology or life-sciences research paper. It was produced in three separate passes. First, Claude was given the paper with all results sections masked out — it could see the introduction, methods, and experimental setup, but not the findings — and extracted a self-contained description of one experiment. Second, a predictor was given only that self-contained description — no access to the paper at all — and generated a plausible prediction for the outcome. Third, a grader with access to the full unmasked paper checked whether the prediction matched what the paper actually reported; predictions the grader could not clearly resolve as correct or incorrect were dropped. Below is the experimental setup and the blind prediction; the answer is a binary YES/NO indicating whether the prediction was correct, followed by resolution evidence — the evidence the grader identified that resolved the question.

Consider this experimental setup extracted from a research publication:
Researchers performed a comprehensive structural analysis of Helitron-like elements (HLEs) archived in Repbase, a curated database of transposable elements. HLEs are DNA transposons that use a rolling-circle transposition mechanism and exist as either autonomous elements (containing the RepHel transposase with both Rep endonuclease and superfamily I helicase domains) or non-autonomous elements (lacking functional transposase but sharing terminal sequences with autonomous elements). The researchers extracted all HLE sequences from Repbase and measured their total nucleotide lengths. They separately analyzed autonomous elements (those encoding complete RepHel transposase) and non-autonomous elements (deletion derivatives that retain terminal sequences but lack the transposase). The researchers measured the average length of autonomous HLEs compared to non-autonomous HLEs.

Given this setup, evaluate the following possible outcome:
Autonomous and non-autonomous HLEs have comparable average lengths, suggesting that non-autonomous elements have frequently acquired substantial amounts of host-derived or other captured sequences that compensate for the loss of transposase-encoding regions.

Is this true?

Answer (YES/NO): NO